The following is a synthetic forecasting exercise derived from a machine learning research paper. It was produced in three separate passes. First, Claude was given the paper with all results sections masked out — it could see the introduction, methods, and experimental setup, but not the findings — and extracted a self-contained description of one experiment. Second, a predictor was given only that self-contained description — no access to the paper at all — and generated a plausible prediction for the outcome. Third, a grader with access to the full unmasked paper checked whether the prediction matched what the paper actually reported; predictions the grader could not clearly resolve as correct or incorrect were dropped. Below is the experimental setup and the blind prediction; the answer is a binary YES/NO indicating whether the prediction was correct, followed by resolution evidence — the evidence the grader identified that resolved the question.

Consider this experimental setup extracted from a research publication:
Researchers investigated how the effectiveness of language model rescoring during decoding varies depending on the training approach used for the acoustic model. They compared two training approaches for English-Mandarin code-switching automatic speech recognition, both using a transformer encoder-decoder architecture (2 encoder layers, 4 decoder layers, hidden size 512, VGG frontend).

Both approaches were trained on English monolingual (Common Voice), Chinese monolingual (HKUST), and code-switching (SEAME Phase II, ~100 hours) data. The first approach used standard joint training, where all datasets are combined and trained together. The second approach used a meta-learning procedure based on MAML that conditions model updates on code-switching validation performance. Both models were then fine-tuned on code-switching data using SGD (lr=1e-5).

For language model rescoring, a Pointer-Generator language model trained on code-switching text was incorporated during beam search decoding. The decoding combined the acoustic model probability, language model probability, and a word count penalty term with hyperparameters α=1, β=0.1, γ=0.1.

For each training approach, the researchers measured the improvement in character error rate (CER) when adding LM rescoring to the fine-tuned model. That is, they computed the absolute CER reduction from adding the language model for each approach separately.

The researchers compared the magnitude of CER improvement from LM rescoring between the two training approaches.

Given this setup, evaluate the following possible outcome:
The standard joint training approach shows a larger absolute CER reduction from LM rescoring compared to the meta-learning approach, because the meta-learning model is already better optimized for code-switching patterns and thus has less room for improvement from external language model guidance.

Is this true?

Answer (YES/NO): NO